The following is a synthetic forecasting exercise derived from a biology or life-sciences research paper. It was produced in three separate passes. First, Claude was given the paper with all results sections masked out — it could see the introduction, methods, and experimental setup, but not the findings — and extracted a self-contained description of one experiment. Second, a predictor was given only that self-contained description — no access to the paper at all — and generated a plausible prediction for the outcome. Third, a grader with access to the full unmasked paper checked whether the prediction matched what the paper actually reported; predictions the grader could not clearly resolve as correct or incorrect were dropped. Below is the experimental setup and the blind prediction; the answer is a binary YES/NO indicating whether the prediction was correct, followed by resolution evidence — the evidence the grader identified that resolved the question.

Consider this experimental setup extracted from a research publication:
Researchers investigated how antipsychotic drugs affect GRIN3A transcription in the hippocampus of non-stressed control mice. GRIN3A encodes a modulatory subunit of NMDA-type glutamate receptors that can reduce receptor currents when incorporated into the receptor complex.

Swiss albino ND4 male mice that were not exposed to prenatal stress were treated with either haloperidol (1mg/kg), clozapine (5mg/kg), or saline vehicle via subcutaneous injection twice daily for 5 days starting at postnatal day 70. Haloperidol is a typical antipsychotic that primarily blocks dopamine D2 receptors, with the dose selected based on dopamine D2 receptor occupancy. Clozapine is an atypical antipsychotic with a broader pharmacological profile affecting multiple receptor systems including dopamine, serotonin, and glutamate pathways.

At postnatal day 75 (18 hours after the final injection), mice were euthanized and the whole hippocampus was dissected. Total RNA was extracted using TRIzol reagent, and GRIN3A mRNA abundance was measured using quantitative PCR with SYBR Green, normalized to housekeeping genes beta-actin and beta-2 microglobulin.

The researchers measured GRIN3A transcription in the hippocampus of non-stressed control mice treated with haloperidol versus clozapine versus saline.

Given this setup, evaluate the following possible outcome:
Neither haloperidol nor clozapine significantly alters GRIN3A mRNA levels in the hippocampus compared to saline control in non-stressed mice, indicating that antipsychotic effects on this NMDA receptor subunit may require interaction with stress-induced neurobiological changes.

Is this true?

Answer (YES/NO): NO